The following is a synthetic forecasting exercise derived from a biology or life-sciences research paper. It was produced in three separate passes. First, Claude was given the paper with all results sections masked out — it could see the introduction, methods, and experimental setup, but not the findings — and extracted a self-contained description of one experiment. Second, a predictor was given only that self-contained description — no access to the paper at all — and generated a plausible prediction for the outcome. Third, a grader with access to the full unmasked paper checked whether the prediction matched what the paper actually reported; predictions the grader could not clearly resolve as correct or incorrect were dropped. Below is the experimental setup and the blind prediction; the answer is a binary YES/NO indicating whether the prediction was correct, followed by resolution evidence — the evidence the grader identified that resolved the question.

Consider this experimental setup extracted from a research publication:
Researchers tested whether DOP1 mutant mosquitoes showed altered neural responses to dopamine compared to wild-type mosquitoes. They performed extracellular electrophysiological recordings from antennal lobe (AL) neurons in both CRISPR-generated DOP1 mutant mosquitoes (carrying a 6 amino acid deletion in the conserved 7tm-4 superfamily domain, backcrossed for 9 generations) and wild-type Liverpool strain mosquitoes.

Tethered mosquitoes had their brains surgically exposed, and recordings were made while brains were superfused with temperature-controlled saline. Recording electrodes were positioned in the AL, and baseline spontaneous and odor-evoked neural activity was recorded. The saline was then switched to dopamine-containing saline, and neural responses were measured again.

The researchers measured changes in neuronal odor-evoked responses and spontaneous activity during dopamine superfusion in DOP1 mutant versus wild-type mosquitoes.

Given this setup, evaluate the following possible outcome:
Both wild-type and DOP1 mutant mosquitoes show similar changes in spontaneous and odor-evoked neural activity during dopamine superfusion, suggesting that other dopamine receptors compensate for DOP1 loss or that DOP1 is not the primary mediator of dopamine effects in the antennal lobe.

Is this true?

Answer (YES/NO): NO